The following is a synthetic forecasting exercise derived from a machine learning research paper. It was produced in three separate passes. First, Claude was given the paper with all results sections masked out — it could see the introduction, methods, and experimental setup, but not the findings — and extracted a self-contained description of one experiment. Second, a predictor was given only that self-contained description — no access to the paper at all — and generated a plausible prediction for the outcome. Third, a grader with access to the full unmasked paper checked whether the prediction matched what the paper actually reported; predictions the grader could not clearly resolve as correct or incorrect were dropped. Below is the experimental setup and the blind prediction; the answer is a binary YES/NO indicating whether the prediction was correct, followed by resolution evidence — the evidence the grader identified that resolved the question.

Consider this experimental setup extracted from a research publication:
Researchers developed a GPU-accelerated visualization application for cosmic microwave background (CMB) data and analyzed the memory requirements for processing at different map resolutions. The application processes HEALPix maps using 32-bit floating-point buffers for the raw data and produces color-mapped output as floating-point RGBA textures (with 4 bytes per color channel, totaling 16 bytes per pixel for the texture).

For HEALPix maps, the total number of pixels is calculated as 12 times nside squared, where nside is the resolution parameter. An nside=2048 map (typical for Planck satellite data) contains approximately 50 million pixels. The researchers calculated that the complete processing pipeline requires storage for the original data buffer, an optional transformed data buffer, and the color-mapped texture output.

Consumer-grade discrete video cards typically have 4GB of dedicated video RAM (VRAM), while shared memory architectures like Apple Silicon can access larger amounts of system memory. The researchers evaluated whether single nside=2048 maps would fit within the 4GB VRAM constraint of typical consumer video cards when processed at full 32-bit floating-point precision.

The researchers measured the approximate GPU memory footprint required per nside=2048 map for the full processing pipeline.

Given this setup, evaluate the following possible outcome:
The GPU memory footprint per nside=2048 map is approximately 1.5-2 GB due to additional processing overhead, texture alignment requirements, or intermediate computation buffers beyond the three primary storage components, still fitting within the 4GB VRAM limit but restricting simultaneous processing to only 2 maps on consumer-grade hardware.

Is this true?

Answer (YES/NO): NO